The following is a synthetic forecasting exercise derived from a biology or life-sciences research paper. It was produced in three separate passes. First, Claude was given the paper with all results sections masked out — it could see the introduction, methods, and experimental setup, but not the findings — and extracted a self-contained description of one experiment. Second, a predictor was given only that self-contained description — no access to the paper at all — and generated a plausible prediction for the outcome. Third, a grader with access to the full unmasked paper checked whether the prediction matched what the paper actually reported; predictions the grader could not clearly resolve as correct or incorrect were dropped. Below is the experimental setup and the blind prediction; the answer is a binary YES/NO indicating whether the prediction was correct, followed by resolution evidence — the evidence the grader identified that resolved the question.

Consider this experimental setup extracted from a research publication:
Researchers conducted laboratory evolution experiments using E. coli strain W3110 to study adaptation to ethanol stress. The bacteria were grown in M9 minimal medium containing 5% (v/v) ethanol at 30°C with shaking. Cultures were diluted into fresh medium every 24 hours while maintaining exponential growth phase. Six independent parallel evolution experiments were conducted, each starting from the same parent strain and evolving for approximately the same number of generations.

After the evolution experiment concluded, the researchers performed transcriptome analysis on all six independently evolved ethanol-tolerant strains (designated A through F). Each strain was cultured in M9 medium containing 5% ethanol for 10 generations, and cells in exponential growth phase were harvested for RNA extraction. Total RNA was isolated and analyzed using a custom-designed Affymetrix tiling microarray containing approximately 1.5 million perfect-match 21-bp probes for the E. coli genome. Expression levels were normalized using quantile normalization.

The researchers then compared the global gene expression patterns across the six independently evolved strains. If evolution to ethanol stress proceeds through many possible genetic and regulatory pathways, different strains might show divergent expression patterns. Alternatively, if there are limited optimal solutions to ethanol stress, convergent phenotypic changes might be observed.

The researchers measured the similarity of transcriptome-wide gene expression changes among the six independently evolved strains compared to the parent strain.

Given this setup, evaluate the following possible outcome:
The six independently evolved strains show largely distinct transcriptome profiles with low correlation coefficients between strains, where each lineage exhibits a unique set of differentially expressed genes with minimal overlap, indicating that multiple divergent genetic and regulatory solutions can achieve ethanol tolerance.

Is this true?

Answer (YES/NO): NO